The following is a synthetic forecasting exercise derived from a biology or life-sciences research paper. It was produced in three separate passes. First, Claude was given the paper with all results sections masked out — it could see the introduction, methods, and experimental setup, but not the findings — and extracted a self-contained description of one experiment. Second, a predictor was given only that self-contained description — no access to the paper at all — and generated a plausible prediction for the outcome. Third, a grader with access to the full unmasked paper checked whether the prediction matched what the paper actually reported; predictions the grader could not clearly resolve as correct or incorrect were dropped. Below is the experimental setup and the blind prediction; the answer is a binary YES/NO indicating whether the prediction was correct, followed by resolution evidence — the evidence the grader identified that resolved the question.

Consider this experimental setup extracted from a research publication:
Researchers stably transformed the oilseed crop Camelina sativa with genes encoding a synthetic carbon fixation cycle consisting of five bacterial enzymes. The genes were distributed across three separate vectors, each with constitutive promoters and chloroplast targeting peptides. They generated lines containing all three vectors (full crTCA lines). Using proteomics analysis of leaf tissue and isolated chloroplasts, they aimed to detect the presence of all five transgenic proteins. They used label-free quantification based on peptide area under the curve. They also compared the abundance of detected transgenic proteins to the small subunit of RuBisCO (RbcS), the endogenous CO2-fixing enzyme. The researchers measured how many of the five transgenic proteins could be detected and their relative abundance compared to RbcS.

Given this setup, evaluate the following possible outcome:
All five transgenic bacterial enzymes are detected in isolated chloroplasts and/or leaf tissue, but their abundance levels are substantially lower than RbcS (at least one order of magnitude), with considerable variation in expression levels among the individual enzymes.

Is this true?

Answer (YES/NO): NO